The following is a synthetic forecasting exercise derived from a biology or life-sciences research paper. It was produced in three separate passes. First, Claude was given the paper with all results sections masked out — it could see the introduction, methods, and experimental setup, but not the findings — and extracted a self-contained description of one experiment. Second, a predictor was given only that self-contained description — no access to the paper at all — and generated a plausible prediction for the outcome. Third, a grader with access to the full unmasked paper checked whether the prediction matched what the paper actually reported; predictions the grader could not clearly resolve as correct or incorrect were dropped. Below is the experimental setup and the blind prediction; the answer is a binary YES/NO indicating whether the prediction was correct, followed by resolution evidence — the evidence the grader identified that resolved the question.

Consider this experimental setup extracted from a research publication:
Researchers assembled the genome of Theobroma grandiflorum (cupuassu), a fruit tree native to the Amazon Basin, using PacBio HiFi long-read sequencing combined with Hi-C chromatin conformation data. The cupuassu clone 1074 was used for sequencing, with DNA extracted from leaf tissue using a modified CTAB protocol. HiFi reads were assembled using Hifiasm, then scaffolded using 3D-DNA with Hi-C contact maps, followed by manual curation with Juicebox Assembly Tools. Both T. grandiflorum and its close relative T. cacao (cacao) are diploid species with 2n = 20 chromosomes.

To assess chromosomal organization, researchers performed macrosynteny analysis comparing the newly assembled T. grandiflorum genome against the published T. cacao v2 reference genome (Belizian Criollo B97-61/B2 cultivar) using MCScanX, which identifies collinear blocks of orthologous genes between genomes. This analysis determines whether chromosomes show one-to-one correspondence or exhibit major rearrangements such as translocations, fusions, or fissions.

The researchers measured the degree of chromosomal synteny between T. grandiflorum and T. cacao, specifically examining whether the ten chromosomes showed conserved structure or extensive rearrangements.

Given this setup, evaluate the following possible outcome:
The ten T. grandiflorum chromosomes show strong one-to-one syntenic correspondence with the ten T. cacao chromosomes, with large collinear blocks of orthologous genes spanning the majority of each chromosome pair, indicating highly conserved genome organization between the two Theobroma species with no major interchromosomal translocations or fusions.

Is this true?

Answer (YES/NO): YES